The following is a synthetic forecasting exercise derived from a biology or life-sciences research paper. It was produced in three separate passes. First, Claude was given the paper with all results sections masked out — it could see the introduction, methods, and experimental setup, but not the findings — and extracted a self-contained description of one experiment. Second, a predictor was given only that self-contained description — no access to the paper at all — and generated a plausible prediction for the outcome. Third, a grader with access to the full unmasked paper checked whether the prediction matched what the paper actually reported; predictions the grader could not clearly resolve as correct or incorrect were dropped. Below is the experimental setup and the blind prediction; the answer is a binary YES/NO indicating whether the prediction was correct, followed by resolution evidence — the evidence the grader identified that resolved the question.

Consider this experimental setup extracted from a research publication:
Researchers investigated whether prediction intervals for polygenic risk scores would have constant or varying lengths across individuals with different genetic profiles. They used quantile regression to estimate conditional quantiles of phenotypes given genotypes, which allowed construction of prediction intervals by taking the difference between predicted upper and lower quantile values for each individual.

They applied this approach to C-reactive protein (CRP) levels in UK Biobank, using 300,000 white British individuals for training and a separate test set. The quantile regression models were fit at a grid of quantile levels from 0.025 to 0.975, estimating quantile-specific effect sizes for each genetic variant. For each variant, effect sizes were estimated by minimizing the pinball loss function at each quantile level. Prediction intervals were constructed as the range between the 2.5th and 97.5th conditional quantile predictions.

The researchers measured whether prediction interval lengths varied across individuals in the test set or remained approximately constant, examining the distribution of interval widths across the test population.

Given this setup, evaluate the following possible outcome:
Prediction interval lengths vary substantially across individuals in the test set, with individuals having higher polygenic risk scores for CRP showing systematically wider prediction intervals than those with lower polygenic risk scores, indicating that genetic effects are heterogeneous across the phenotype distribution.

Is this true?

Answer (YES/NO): NO